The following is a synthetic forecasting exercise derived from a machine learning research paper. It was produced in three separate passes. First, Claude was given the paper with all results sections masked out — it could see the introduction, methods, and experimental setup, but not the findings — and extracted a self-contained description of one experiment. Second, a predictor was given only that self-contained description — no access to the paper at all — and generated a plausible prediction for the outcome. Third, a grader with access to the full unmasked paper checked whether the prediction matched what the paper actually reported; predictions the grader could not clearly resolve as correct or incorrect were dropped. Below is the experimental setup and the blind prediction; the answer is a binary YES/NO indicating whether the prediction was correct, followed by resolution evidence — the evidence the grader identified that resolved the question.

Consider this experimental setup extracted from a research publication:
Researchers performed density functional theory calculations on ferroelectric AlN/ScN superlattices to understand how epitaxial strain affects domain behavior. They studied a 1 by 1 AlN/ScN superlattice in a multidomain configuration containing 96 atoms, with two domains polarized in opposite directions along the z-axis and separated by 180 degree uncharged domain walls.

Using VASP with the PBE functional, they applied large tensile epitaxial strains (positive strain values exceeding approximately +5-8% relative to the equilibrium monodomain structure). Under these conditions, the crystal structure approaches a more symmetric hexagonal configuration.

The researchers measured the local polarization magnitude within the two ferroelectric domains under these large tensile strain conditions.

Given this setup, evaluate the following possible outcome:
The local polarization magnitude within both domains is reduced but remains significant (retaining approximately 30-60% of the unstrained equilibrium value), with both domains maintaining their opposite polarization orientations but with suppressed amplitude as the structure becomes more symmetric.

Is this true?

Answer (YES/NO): NO